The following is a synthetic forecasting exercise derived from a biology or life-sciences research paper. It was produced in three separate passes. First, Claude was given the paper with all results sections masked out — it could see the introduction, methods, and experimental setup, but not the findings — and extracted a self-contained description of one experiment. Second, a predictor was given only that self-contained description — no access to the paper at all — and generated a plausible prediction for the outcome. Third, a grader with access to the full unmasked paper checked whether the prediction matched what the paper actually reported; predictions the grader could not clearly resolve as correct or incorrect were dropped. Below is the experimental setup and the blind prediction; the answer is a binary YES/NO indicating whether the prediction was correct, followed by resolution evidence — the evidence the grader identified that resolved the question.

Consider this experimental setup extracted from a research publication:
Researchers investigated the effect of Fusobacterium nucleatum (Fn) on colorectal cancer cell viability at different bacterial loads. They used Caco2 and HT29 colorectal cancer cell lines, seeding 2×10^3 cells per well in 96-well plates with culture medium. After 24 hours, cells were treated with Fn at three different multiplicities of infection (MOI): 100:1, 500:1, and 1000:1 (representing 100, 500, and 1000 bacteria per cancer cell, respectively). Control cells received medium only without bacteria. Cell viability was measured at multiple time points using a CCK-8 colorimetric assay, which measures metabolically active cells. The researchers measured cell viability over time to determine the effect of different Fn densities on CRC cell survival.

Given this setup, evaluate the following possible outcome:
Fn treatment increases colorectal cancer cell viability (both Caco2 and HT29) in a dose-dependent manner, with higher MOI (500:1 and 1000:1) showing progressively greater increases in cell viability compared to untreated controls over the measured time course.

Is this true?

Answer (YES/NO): NO